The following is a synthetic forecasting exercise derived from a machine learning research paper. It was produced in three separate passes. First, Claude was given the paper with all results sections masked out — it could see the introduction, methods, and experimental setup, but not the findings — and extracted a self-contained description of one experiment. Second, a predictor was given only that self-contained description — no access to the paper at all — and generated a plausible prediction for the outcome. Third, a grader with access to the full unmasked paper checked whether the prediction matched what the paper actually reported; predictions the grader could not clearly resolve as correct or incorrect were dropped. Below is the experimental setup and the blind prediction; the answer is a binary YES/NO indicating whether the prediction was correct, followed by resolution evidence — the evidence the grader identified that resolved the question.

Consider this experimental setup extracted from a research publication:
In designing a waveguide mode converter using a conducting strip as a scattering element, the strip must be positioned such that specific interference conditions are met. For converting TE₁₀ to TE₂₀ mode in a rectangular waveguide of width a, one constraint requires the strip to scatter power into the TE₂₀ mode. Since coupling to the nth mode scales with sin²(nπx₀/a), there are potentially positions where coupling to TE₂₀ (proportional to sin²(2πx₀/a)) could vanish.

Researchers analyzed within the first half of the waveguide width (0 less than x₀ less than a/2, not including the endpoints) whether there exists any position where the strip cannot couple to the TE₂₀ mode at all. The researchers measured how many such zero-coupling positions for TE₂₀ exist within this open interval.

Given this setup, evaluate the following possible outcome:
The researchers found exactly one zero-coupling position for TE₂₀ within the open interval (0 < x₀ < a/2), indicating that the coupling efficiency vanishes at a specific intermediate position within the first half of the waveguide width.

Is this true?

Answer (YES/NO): NO